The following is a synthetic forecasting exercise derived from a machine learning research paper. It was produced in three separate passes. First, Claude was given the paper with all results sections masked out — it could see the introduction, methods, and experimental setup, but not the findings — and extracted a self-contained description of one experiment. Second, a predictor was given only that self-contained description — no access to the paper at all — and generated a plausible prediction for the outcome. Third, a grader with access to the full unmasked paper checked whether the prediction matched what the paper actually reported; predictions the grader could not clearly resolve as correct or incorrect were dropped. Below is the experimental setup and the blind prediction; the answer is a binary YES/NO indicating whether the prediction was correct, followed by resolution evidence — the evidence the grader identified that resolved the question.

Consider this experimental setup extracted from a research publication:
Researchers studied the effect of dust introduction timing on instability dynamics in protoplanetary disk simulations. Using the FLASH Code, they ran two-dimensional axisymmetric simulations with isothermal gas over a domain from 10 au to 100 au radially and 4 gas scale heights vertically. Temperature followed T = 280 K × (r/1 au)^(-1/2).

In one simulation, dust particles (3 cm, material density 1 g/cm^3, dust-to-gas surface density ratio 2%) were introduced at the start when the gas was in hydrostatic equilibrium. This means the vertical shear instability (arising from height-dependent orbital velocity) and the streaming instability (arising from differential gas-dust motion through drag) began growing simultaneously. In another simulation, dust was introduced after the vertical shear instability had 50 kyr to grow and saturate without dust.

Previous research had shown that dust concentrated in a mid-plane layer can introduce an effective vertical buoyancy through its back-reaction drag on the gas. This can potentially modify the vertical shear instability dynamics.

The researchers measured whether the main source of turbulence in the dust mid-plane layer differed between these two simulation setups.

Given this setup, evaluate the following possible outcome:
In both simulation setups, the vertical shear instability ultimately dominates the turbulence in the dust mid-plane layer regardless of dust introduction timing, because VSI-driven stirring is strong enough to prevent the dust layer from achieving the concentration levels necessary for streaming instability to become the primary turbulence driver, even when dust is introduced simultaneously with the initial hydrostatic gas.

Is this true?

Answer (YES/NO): NO